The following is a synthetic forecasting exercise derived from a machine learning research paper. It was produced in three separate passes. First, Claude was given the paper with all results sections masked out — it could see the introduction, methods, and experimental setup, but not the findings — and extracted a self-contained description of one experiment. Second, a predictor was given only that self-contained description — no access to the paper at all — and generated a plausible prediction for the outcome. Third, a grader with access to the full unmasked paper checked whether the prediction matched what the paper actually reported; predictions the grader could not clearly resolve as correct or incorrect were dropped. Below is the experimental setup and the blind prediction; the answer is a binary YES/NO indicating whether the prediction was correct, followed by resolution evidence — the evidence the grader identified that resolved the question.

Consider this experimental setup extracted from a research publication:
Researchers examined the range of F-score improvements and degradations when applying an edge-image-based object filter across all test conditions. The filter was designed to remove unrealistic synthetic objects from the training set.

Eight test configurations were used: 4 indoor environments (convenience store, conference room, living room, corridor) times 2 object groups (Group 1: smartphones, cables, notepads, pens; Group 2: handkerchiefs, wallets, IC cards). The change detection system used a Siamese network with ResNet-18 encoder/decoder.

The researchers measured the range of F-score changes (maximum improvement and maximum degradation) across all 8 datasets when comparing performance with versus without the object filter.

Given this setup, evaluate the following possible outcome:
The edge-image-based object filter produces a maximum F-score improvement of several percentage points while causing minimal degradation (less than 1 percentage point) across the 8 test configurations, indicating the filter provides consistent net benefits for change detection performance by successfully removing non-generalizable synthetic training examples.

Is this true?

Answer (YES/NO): NO